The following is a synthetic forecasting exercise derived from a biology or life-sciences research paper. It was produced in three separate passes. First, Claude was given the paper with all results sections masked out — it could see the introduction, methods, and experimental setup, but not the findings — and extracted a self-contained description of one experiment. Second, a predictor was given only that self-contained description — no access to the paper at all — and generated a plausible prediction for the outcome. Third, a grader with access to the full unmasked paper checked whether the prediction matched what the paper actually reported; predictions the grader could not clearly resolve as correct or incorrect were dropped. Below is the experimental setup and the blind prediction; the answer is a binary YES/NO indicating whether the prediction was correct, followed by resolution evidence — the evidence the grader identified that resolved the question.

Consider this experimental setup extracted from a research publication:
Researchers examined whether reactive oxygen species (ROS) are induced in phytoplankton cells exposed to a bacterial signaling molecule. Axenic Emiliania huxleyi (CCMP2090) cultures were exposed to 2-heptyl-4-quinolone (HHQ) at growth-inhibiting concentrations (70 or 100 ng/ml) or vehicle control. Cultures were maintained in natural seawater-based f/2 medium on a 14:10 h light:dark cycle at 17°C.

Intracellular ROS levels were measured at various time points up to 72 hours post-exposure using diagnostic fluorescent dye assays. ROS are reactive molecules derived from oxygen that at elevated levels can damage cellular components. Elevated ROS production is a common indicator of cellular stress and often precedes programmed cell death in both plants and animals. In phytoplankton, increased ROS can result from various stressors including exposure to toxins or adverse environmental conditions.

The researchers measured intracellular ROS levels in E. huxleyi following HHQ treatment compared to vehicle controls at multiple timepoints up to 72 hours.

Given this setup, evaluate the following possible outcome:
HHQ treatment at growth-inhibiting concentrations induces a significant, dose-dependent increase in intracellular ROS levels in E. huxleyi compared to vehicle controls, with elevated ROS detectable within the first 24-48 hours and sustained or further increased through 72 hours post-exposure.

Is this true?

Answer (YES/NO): NO